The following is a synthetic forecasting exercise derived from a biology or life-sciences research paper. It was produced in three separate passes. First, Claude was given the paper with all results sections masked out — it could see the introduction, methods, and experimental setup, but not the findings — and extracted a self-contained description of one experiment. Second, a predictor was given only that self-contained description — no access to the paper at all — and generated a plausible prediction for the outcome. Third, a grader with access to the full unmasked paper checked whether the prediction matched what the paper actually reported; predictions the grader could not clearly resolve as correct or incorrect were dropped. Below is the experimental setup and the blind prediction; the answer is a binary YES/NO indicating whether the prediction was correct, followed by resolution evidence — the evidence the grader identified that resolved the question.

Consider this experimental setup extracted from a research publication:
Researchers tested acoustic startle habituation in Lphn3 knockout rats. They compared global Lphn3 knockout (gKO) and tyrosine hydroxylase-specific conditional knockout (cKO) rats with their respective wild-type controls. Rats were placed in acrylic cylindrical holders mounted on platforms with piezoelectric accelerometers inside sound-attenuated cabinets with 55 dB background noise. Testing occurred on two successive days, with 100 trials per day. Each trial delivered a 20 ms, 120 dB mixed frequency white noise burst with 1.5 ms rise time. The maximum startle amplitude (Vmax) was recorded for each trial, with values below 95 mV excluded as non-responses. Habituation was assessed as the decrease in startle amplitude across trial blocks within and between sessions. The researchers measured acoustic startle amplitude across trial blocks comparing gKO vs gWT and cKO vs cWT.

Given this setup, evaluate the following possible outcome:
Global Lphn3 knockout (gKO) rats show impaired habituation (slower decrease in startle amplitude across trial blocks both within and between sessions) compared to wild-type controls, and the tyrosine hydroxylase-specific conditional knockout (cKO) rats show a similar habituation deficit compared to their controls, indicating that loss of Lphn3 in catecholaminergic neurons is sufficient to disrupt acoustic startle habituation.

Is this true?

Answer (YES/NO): NO